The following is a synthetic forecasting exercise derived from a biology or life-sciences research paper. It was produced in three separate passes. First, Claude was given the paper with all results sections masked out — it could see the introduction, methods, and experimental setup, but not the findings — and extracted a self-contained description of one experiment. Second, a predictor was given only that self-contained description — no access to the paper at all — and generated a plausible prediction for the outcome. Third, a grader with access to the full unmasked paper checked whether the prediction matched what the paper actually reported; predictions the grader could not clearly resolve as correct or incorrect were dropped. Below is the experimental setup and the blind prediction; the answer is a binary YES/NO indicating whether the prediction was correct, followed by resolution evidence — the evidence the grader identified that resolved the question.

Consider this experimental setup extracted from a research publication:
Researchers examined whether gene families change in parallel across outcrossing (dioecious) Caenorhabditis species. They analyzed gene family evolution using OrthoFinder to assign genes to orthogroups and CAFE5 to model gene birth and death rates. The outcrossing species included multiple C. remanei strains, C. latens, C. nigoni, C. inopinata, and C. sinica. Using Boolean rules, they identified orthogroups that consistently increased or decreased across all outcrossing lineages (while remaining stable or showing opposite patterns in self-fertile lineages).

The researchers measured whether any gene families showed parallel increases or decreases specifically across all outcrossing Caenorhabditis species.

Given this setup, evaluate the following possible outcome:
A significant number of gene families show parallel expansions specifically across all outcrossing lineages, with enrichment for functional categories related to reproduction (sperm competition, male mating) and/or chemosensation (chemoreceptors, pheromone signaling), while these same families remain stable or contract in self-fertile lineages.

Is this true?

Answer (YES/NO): NO